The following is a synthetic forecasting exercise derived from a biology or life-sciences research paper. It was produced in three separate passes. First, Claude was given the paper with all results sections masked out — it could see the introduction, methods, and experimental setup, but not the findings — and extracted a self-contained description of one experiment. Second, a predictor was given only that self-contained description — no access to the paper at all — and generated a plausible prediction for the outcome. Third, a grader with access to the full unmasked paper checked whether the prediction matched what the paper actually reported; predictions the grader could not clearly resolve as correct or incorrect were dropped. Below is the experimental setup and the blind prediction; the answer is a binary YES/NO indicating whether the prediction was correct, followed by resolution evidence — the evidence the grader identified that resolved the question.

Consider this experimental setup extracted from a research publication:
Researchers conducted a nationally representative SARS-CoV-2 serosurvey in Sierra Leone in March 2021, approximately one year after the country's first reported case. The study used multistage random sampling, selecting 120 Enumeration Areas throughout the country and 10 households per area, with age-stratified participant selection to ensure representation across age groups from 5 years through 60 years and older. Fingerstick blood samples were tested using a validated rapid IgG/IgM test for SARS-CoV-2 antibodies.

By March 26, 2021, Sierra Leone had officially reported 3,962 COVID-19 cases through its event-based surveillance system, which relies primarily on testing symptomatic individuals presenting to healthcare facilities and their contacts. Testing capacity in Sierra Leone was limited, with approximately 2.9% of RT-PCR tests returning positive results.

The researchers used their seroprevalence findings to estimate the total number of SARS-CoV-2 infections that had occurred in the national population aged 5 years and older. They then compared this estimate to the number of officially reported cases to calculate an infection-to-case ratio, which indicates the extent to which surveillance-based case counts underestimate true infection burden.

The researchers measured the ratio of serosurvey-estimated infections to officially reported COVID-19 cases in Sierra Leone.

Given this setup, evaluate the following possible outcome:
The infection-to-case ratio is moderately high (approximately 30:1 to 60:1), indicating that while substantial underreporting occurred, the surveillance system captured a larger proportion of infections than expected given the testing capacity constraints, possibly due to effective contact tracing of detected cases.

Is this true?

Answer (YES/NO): YES